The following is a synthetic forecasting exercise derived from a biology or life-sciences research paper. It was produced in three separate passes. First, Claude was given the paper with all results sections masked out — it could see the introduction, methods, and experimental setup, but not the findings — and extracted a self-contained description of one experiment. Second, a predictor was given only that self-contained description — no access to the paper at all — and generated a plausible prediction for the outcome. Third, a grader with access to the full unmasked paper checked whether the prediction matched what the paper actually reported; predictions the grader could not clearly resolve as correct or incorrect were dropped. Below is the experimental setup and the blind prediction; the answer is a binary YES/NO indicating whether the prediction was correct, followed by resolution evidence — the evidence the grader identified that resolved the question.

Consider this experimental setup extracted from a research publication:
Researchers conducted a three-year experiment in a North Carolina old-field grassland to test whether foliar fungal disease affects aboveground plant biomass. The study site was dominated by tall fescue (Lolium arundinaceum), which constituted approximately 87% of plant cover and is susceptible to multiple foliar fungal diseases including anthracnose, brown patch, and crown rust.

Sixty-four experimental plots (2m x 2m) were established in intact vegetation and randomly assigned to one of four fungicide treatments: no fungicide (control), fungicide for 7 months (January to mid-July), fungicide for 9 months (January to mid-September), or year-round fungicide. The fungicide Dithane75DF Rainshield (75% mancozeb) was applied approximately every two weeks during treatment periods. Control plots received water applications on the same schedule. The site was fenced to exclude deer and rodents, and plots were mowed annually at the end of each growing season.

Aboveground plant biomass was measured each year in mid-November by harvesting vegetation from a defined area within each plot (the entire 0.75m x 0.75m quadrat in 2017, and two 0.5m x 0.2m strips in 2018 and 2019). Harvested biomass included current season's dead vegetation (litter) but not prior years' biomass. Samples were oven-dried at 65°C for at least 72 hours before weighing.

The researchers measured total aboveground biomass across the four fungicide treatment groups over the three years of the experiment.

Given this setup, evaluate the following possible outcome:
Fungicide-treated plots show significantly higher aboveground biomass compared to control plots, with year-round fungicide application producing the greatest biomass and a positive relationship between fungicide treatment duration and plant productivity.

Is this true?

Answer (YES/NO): YES